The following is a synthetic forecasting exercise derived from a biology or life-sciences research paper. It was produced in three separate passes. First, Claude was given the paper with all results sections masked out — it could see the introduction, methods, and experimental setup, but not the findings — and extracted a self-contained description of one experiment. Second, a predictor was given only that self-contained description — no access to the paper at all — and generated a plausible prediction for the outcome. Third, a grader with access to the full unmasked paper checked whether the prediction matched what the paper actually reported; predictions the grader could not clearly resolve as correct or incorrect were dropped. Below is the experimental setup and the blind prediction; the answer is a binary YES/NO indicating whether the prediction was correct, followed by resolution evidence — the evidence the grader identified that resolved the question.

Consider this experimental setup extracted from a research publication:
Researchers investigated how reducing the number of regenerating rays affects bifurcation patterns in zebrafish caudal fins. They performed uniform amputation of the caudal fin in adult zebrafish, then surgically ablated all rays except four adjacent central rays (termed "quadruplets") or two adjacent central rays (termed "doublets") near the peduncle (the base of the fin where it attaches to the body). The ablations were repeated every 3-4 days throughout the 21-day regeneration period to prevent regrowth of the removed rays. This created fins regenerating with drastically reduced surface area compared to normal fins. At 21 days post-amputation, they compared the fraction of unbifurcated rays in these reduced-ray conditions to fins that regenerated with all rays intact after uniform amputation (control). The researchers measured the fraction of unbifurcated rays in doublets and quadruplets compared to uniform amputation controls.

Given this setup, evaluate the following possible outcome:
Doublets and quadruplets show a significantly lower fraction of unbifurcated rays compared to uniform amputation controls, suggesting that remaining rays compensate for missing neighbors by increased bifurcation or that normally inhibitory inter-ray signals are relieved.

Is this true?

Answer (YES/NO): NO